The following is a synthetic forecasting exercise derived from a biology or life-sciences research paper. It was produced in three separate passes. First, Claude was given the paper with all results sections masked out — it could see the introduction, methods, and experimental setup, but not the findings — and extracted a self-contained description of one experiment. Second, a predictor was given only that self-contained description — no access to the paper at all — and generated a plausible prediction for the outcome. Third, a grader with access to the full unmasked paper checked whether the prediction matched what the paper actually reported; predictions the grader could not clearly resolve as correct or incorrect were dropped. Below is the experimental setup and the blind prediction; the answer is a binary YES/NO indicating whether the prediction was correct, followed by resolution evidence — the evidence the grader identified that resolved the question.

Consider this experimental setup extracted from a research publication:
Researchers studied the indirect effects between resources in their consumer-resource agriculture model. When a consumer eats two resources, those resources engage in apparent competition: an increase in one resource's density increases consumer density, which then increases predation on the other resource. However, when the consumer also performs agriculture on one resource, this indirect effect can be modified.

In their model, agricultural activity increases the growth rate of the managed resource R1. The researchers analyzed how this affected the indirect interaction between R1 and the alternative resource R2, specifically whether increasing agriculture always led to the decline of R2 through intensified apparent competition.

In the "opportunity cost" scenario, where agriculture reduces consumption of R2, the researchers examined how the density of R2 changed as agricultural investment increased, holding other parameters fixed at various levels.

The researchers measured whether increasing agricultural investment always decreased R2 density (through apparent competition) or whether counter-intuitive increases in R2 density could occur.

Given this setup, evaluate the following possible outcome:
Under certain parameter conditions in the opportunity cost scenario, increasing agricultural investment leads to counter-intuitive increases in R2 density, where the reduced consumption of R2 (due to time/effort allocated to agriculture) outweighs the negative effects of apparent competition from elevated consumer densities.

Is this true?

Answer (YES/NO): YES